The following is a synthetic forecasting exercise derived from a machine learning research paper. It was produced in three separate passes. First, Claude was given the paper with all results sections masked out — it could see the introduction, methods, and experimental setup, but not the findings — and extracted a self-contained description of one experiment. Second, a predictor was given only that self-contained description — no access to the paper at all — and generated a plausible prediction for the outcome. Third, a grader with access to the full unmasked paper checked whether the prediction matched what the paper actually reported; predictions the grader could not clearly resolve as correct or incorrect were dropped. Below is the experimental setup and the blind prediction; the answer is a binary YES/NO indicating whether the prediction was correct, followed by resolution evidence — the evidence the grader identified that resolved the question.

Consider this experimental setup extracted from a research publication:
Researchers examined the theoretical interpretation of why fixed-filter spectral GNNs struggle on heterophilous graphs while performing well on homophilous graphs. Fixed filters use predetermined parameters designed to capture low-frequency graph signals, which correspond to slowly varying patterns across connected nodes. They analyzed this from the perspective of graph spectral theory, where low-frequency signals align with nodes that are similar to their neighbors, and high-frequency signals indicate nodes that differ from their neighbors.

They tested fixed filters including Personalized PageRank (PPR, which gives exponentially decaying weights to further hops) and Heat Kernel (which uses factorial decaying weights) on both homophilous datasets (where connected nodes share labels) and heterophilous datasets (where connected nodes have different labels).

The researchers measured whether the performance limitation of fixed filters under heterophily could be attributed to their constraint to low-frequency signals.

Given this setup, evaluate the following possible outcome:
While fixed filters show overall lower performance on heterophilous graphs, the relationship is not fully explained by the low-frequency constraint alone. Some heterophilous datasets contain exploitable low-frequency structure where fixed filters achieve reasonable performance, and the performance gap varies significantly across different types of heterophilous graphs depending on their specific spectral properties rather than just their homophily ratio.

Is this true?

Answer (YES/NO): NO